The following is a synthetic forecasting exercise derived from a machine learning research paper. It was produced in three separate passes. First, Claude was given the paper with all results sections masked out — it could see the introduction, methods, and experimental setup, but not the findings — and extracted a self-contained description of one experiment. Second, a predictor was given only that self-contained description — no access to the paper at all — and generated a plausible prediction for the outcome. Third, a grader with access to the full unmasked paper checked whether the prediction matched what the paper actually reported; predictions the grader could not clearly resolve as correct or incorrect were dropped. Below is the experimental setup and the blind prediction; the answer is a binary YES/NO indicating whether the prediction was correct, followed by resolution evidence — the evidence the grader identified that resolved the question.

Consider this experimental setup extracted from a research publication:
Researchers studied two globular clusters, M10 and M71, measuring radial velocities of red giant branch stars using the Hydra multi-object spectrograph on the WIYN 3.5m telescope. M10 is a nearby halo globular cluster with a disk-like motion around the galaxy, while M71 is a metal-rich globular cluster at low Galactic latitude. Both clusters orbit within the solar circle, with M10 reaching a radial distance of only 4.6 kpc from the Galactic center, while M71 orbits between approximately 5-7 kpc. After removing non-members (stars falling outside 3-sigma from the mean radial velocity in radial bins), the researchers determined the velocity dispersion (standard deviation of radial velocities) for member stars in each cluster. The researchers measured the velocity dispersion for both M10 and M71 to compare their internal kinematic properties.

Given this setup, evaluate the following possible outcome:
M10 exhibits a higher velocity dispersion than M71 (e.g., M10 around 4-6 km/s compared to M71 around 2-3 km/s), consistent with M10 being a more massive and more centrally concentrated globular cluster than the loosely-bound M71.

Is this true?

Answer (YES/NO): YES